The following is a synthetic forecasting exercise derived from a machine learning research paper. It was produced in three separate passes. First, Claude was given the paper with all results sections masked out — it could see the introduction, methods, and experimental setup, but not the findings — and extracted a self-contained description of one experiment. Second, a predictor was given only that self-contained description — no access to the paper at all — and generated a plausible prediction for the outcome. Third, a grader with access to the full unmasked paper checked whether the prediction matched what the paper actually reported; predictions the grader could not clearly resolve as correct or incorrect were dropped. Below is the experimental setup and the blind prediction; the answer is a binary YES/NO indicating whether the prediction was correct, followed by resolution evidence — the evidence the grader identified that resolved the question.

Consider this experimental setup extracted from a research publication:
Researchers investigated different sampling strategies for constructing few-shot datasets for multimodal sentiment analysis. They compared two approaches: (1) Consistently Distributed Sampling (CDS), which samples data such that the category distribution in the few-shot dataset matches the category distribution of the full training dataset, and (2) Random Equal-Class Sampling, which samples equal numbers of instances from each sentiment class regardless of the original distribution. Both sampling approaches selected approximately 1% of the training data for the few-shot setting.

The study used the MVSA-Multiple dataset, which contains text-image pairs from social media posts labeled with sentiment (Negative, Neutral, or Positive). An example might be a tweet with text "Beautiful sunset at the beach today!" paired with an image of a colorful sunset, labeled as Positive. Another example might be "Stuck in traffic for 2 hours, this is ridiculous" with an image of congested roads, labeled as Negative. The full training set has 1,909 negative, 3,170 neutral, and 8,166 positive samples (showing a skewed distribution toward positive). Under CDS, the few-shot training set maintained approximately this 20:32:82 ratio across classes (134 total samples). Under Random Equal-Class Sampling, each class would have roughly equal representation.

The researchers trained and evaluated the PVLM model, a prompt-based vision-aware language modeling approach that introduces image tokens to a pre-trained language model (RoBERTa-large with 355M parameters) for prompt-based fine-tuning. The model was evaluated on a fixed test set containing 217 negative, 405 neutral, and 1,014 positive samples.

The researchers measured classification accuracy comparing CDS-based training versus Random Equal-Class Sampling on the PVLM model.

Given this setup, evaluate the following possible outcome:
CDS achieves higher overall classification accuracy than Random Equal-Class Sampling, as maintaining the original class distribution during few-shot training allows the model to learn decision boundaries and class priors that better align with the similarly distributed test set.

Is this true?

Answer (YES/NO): YES